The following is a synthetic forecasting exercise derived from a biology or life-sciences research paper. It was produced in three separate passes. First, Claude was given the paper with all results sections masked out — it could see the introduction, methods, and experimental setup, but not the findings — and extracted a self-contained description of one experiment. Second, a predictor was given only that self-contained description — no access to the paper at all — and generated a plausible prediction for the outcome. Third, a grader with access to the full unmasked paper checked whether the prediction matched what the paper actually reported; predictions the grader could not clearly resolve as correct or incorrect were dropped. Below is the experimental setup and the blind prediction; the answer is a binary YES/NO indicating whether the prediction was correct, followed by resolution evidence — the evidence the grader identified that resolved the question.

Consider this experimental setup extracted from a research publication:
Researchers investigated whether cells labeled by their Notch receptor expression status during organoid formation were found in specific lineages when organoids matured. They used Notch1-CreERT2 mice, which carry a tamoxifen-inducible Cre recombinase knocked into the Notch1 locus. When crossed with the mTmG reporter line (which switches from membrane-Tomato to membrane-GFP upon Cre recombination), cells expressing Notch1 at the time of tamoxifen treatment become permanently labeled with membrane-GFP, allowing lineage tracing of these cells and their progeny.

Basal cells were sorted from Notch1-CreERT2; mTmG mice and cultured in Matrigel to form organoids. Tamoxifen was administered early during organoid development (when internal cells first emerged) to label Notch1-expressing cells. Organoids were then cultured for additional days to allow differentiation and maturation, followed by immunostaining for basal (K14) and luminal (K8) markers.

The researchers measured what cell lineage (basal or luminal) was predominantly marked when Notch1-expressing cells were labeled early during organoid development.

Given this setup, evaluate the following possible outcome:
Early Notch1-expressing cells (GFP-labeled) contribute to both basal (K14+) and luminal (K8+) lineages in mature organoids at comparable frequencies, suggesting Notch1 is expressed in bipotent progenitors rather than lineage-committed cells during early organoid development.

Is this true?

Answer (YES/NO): NO